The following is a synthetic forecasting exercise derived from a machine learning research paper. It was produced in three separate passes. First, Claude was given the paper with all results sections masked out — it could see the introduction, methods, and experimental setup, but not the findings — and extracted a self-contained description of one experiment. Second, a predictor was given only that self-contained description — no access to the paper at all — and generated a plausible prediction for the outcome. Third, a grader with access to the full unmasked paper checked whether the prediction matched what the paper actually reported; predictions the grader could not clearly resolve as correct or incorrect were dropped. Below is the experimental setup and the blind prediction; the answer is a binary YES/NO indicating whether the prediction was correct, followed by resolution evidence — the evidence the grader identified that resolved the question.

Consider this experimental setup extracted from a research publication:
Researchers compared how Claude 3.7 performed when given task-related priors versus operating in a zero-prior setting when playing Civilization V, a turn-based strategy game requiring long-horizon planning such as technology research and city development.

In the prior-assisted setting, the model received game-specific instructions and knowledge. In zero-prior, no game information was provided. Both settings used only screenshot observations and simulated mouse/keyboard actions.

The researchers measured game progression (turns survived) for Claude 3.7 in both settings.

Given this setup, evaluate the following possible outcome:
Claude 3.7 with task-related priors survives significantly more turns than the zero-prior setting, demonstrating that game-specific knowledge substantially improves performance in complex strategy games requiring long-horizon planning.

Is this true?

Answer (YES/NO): YES